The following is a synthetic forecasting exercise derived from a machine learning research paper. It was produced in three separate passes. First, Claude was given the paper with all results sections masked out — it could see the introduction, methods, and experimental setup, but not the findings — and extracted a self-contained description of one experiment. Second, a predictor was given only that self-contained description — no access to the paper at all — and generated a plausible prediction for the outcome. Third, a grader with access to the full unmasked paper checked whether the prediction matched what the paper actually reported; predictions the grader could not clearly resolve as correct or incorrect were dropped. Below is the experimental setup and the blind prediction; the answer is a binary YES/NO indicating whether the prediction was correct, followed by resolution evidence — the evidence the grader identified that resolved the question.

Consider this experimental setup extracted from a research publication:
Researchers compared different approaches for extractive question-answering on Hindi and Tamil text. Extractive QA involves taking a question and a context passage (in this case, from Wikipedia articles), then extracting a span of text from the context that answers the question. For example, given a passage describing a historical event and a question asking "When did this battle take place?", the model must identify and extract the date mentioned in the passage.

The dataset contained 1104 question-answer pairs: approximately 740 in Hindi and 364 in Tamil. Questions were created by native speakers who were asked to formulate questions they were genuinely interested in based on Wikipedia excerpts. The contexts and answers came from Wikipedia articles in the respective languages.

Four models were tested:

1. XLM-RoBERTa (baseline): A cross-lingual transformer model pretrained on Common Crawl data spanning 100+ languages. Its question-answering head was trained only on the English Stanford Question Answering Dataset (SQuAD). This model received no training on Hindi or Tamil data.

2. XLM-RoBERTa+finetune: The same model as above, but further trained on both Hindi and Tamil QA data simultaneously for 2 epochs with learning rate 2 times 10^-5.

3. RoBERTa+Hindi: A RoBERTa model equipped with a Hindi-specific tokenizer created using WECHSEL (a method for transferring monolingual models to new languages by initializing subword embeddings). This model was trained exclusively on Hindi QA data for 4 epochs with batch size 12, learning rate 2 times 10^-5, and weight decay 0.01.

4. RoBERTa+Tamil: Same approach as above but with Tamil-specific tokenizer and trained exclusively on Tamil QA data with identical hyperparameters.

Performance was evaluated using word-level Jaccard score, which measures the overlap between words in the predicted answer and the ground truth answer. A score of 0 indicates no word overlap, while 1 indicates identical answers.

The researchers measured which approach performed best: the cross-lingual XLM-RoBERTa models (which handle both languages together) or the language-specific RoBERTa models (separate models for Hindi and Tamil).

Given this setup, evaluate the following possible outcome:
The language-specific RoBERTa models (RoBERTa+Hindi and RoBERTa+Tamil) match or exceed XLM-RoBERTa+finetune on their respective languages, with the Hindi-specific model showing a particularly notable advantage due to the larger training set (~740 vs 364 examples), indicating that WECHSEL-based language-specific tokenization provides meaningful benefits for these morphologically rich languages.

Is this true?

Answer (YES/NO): YES